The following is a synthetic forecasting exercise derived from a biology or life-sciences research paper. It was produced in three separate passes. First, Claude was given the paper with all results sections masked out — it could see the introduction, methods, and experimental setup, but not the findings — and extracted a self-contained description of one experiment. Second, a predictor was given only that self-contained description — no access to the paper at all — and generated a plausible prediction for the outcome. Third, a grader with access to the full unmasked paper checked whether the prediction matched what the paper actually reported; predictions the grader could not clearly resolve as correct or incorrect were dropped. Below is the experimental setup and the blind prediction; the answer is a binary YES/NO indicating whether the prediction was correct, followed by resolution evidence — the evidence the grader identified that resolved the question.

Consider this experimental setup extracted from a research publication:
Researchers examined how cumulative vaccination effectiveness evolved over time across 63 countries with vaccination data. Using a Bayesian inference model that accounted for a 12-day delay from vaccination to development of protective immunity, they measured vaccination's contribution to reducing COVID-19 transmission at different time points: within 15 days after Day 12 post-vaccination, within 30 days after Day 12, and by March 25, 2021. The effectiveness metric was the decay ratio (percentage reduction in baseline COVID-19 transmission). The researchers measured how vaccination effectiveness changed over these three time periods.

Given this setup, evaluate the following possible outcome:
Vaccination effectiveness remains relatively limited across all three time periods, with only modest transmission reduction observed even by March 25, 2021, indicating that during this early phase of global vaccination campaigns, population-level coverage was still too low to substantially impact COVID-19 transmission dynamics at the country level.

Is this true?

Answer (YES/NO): YES